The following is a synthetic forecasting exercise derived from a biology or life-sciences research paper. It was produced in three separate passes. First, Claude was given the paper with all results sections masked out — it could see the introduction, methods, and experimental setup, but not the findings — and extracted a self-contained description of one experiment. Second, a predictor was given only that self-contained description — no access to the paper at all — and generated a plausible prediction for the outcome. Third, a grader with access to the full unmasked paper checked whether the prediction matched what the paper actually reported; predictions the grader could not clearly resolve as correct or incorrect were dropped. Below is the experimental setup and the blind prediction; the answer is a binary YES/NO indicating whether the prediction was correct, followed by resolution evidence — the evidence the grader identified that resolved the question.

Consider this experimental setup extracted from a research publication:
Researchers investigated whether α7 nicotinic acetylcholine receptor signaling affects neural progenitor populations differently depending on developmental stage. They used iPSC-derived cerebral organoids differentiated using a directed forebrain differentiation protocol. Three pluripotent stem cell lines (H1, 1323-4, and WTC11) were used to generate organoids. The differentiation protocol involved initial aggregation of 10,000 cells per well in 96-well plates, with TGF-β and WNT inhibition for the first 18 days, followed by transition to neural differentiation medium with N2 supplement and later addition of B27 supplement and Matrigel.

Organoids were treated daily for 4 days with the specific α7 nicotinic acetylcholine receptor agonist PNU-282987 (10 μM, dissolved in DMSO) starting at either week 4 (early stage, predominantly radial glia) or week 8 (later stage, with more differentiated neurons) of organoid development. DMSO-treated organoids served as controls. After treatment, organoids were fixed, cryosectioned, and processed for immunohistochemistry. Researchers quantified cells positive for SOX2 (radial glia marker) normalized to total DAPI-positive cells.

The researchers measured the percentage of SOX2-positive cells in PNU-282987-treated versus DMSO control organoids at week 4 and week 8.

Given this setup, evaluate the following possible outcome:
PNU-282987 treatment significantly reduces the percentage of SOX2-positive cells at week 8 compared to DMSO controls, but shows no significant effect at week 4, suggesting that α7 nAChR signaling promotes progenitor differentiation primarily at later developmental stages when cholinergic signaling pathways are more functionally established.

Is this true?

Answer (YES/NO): NO